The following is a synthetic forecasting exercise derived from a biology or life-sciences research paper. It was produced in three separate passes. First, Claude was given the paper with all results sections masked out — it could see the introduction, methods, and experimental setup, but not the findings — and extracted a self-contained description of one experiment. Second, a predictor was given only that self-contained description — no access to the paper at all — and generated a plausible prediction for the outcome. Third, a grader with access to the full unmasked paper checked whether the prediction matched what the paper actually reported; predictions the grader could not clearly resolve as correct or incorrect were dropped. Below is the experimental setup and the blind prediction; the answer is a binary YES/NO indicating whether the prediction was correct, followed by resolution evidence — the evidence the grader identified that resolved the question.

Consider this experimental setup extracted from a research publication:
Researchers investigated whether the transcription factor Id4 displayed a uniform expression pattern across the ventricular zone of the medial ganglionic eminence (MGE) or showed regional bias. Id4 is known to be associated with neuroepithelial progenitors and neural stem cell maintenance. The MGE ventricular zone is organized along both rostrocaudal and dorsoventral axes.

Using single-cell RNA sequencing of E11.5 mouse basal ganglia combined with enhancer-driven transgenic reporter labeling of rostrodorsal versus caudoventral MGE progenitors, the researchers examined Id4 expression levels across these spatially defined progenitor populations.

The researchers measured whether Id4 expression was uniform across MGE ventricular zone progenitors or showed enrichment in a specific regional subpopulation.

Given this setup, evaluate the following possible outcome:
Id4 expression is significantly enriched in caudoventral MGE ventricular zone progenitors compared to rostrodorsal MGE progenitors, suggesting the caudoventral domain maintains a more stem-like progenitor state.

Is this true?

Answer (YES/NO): NO